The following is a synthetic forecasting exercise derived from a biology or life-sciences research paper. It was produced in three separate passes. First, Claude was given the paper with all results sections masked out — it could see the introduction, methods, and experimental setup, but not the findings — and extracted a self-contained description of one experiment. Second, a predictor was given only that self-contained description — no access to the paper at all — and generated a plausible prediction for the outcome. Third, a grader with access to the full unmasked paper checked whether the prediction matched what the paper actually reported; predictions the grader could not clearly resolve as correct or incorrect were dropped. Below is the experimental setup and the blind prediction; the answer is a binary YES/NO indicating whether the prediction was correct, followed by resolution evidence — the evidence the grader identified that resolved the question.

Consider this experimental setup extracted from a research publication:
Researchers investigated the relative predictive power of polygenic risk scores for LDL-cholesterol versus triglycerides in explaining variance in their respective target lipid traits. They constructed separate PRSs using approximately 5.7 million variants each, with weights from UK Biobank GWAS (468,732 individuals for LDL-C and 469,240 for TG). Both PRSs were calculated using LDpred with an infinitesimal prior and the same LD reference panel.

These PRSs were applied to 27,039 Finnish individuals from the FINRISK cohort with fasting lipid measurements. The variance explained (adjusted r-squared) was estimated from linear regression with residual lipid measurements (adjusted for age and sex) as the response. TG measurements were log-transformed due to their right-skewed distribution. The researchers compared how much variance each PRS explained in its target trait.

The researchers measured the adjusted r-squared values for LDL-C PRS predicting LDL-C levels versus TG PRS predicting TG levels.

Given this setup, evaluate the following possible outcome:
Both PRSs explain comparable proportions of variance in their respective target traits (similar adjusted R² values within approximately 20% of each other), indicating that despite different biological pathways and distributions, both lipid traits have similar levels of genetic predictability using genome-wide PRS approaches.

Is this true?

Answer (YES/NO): YES